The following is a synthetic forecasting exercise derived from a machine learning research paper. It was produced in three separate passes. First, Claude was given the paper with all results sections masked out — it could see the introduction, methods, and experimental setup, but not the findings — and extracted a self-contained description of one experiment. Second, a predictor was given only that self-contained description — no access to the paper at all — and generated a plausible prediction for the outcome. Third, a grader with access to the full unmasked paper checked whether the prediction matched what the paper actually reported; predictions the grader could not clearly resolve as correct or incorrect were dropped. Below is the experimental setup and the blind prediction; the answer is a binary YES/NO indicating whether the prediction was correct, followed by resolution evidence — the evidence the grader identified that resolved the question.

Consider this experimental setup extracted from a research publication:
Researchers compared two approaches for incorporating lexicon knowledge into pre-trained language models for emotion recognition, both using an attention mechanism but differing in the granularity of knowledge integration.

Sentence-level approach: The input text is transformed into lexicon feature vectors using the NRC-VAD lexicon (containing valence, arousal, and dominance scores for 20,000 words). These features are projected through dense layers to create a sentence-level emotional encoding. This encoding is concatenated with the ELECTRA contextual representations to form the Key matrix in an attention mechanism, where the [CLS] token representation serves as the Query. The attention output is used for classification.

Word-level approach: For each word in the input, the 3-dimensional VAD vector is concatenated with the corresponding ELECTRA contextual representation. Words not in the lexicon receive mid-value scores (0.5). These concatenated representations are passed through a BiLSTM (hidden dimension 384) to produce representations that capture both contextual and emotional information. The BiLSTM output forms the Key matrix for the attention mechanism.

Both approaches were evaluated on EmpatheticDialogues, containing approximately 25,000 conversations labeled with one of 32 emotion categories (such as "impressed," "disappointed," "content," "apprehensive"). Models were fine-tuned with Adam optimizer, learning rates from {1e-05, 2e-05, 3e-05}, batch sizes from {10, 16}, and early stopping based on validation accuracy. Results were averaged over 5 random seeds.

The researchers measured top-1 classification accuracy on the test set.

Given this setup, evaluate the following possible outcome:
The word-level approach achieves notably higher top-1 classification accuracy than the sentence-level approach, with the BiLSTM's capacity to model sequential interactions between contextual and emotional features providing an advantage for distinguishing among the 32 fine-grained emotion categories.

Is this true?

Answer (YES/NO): NO